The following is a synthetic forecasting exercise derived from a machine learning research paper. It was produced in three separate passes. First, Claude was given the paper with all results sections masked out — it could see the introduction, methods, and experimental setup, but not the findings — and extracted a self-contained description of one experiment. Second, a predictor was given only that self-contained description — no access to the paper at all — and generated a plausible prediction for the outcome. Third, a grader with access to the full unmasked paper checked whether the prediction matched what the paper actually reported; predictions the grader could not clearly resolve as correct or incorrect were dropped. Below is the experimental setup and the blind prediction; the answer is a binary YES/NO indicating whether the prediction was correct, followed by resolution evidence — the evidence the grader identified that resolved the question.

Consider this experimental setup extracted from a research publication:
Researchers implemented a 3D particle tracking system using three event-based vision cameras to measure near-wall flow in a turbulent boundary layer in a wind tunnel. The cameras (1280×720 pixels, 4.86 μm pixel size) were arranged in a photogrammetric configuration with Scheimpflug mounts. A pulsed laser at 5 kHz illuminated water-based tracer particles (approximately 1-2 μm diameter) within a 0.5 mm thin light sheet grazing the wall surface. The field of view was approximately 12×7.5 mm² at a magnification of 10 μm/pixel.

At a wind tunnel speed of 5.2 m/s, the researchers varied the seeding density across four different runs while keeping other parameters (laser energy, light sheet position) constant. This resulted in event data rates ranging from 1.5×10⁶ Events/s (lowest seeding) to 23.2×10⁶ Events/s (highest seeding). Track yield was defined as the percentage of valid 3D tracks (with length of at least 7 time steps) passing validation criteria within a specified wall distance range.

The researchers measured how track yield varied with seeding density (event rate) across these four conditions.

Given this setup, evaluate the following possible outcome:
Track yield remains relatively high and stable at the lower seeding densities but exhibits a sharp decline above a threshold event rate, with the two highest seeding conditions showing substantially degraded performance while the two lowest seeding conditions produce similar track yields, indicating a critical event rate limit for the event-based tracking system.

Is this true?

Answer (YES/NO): NO